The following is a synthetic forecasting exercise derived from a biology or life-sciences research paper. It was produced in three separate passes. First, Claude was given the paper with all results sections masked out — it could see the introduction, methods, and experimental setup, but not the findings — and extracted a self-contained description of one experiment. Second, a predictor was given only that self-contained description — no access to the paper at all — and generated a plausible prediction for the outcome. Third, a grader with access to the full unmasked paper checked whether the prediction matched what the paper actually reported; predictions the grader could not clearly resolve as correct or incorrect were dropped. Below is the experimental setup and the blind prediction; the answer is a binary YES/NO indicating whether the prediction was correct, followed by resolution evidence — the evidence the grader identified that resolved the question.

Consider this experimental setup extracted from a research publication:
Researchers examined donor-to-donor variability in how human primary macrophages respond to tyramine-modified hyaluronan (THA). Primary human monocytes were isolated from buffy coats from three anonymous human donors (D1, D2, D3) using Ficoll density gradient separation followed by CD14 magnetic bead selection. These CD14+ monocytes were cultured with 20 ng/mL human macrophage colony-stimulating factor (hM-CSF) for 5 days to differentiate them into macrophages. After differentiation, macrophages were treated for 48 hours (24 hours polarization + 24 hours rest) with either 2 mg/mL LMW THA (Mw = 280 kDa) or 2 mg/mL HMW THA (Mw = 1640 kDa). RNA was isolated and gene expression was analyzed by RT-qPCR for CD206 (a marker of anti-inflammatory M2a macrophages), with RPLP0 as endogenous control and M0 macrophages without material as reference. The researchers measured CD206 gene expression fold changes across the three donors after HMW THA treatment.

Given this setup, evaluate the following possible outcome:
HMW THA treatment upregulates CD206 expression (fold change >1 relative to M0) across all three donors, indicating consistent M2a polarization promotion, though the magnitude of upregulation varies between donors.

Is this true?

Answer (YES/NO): NO